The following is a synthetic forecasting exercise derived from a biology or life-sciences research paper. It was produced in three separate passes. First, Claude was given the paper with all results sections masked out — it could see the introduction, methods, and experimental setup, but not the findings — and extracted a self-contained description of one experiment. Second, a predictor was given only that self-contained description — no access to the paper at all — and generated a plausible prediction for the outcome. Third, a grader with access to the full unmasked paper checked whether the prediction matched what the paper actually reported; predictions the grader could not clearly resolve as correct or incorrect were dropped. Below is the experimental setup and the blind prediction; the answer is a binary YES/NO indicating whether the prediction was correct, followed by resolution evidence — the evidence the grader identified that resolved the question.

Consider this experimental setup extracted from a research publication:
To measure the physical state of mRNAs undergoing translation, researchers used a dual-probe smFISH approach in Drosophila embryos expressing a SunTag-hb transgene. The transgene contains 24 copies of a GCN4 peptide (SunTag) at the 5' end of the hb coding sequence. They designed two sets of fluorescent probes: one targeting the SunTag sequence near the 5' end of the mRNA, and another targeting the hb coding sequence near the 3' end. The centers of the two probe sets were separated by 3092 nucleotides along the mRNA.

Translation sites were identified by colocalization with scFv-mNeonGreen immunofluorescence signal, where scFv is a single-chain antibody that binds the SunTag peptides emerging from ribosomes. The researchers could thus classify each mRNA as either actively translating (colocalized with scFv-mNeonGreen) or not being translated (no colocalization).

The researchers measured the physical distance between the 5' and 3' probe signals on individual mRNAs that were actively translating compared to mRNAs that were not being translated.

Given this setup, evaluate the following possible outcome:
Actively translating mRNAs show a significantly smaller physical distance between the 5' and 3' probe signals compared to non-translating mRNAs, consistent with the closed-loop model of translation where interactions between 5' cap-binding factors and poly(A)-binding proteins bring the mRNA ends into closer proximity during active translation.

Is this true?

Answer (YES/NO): NO